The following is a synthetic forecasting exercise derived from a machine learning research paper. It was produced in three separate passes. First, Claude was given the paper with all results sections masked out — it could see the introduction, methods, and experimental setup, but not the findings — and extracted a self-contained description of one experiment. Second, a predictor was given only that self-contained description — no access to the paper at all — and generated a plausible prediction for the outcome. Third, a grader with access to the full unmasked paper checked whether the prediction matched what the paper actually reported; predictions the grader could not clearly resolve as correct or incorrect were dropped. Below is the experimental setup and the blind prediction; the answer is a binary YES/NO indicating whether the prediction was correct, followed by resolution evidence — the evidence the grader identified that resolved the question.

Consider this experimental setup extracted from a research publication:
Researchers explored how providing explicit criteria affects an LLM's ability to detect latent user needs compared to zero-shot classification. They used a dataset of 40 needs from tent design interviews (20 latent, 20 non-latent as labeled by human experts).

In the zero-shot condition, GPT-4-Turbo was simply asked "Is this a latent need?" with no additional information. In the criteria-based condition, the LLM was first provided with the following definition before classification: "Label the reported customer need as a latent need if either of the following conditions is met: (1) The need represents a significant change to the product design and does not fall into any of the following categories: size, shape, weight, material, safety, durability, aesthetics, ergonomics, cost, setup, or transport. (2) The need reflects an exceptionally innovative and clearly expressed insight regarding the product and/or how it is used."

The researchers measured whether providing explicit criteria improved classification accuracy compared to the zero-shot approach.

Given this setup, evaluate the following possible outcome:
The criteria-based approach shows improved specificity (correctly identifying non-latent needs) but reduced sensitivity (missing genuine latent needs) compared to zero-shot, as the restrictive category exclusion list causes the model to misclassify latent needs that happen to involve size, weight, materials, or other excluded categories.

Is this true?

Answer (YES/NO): NO